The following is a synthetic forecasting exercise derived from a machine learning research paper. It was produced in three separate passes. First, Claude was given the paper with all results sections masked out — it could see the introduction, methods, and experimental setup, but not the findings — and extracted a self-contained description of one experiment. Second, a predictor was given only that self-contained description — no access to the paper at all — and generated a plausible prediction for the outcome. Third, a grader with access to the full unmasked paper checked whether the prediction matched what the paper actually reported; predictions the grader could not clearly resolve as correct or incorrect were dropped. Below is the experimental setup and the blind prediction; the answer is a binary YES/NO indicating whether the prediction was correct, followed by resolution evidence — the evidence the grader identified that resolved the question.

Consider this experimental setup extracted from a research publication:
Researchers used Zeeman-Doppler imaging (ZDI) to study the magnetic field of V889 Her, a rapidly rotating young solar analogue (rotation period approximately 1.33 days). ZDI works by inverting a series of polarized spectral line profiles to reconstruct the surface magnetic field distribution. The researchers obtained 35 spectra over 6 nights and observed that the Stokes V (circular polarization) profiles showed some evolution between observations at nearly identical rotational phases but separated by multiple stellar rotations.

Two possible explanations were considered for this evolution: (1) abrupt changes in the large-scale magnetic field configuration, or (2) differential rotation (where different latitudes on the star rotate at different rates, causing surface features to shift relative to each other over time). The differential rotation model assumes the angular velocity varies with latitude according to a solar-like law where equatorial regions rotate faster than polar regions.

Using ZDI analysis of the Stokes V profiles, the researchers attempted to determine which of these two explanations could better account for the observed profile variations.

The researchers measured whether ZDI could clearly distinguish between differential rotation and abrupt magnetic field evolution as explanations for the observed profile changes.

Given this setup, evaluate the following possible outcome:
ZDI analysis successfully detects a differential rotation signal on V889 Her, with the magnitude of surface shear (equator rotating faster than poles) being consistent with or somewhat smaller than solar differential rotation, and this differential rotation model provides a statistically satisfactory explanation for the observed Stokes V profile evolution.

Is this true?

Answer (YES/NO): NO